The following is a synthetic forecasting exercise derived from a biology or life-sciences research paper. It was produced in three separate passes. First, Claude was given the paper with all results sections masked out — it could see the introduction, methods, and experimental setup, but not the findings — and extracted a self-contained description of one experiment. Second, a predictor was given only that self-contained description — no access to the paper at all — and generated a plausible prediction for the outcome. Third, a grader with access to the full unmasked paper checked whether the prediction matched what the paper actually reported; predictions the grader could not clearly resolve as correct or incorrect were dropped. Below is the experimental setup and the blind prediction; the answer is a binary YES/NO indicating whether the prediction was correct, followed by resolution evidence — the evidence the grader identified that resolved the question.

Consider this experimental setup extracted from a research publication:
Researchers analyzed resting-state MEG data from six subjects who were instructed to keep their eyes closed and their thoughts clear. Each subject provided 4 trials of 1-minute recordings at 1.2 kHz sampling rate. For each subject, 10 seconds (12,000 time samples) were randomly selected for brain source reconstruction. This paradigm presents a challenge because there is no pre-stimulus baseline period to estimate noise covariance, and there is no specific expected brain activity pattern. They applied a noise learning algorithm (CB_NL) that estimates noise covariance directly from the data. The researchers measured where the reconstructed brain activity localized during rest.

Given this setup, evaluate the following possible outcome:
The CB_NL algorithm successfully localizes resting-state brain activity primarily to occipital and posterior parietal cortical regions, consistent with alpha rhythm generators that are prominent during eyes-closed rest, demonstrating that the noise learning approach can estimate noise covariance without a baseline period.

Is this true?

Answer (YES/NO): NO